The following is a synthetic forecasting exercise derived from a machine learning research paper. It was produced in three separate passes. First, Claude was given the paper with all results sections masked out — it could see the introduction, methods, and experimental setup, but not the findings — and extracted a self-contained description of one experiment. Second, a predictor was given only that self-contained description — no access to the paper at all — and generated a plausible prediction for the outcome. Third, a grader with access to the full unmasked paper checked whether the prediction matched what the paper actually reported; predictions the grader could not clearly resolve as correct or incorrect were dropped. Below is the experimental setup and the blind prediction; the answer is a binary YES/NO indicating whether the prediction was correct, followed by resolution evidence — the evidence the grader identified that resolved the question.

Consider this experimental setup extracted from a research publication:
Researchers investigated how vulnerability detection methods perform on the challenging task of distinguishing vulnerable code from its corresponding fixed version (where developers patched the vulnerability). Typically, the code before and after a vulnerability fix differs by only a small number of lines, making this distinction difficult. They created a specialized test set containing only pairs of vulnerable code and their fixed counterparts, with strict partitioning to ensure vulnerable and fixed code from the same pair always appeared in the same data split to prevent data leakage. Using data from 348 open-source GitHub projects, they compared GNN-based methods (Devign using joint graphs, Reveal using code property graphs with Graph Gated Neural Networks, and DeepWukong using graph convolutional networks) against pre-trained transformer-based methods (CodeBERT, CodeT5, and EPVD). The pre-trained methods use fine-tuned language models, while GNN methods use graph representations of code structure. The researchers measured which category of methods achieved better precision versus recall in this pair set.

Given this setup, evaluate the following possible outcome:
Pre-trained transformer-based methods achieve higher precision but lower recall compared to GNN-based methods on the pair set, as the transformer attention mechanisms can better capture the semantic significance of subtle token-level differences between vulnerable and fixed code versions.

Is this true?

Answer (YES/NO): NO